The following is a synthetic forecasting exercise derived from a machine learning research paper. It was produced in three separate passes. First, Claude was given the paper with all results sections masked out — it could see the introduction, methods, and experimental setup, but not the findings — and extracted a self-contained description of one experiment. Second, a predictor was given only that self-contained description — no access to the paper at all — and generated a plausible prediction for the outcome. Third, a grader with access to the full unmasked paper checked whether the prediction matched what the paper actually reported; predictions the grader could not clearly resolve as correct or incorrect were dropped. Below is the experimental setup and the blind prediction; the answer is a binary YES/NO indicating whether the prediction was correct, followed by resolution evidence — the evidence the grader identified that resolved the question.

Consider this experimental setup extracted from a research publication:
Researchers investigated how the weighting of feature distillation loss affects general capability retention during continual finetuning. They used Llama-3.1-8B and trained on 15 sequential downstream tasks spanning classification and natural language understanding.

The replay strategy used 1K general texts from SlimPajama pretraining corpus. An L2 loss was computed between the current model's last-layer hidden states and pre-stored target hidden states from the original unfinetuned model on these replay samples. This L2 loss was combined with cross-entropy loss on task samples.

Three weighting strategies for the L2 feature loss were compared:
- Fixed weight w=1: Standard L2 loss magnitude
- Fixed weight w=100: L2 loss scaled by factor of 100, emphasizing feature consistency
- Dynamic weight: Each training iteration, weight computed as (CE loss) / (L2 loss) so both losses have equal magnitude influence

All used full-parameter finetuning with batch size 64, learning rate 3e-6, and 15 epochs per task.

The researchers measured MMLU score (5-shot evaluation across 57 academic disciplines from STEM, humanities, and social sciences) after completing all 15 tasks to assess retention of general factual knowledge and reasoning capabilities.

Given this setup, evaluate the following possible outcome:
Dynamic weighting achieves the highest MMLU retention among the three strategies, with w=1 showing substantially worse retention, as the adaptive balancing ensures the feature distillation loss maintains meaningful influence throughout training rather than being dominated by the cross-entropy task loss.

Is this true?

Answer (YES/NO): NO